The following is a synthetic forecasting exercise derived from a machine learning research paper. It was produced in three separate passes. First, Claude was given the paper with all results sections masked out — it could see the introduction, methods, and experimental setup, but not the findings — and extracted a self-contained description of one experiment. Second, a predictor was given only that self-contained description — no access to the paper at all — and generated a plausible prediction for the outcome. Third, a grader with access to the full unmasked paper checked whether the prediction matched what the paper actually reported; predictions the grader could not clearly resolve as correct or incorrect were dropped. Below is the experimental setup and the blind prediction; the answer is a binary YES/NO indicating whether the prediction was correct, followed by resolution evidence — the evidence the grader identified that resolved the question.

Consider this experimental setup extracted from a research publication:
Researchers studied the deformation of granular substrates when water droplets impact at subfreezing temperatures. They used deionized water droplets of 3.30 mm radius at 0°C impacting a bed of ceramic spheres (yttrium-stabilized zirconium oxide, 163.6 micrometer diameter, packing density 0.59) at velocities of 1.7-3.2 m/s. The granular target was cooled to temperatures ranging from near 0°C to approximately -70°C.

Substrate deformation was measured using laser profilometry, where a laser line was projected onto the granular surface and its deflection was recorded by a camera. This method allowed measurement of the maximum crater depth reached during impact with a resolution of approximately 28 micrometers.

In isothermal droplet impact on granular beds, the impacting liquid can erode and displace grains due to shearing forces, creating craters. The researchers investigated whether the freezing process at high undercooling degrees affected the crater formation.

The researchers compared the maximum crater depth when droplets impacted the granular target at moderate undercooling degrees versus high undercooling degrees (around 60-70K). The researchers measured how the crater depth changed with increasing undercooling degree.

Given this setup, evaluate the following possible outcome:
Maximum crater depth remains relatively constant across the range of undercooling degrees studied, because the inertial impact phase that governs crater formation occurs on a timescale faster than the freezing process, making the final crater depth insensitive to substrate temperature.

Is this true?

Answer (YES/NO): NO